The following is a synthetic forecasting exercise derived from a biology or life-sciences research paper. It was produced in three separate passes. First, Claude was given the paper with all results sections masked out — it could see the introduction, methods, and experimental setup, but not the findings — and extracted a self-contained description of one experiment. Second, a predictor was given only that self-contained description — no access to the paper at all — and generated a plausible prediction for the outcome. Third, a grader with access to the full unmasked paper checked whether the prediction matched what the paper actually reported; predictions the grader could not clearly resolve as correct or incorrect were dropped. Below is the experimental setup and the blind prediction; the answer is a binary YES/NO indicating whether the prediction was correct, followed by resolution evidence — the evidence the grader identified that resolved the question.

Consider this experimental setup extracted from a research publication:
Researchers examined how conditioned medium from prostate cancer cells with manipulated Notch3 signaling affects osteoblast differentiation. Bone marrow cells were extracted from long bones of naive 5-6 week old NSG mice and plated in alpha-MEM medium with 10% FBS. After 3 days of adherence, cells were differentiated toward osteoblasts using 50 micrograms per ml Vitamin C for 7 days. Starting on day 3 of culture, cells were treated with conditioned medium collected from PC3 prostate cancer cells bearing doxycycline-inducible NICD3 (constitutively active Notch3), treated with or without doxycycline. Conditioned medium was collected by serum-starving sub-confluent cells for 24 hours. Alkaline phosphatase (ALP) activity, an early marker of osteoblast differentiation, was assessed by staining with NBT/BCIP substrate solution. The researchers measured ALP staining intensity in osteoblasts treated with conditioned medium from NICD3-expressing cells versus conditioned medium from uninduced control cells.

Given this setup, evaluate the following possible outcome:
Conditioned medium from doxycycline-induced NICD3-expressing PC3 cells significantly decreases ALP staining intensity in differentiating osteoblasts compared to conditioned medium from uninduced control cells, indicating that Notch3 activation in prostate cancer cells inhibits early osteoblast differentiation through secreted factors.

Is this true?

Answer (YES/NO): NO